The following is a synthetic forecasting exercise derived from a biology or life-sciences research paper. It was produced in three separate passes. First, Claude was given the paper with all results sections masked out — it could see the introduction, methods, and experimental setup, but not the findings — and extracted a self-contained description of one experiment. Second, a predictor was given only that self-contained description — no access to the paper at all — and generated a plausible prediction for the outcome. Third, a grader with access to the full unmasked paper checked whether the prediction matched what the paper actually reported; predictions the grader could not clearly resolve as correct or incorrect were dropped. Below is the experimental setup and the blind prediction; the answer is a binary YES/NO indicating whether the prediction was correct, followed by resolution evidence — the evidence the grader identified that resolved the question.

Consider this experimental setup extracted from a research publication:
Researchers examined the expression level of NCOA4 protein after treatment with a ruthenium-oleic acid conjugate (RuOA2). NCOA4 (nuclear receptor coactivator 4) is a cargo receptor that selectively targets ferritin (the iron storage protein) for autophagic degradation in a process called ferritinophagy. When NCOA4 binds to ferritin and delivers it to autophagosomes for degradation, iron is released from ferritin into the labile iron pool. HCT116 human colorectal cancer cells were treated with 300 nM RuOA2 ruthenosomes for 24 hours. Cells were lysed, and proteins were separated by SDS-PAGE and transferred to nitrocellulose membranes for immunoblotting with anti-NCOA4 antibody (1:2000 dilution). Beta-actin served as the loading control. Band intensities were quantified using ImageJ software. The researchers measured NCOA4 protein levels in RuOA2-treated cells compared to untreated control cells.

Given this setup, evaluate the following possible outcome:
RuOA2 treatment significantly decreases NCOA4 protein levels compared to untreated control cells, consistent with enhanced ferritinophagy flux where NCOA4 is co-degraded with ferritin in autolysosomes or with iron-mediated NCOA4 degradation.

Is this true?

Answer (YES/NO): NO